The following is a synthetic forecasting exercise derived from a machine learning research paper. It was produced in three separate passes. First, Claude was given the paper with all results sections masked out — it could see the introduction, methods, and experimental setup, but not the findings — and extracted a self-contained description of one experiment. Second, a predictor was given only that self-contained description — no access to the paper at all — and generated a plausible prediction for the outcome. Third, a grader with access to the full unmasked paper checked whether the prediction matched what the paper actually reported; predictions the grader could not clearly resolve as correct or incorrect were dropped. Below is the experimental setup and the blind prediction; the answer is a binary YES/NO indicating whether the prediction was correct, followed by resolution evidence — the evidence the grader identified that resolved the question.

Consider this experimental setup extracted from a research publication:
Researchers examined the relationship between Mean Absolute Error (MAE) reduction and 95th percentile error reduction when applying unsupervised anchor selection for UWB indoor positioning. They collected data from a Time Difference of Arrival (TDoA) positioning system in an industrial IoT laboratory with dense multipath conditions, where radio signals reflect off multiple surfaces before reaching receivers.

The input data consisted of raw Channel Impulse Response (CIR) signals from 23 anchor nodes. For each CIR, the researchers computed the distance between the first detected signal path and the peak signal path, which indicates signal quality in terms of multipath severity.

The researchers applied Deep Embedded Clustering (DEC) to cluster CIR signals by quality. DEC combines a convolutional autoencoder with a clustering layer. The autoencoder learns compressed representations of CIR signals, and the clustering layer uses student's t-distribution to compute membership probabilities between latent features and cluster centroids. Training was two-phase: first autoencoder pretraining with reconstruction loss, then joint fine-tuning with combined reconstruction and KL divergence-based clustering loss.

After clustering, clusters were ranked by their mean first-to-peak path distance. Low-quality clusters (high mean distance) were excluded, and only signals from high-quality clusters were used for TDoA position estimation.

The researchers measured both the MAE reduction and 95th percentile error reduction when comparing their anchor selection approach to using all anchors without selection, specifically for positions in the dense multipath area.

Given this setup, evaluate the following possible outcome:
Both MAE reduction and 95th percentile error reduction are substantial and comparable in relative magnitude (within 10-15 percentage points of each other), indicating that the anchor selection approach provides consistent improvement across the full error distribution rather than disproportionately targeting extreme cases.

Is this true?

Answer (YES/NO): NO